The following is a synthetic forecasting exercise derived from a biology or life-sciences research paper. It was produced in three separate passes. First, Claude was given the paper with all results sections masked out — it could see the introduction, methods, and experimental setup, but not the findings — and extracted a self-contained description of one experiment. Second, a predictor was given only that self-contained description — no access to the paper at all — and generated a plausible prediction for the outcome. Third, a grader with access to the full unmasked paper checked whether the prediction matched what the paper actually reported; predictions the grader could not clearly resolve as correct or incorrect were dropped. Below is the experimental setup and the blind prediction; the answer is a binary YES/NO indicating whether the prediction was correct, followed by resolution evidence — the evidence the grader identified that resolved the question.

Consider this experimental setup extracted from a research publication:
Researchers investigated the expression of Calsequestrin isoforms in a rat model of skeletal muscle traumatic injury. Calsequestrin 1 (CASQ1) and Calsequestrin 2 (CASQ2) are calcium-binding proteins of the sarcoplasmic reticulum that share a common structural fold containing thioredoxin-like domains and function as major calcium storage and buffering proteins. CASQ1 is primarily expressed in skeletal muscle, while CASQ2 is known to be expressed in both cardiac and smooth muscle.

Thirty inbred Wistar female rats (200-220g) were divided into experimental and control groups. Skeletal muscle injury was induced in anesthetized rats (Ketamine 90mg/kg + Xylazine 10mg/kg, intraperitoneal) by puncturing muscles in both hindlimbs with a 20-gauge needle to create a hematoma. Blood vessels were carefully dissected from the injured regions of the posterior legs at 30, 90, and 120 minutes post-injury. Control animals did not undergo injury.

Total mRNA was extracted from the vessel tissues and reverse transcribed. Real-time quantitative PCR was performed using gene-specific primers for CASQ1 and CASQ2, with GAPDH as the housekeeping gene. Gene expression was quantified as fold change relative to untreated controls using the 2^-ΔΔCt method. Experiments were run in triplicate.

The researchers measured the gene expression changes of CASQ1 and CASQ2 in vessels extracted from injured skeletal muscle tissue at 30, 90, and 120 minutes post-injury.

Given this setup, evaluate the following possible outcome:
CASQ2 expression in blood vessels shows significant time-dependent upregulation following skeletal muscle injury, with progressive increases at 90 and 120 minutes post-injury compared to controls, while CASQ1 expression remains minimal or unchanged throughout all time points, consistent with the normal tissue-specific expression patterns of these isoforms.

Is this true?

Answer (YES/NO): NO